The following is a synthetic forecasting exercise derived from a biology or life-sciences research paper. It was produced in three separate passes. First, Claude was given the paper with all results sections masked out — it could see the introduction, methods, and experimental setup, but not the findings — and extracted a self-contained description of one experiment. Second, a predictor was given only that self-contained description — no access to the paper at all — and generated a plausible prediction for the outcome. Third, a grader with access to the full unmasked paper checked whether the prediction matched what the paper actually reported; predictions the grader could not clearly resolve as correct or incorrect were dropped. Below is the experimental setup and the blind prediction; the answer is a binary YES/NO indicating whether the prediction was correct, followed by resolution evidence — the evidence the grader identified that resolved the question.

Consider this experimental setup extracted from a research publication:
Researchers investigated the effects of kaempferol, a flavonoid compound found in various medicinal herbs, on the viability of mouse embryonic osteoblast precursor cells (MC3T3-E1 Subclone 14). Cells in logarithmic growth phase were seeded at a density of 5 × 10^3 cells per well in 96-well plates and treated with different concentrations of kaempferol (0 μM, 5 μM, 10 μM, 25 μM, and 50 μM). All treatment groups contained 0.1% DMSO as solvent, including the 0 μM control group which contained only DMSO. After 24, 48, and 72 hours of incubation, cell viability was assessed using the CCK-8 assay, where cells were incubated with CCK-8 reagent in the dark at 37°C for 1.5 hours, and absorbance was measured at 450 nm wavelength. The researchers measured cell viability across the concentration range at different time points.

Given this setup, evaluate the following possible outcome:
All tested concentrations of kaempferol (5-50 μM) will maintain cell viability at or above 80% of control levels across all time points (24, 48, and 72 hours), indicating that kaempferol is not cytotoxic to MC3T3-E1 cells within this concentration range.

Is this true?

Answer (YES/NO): NO